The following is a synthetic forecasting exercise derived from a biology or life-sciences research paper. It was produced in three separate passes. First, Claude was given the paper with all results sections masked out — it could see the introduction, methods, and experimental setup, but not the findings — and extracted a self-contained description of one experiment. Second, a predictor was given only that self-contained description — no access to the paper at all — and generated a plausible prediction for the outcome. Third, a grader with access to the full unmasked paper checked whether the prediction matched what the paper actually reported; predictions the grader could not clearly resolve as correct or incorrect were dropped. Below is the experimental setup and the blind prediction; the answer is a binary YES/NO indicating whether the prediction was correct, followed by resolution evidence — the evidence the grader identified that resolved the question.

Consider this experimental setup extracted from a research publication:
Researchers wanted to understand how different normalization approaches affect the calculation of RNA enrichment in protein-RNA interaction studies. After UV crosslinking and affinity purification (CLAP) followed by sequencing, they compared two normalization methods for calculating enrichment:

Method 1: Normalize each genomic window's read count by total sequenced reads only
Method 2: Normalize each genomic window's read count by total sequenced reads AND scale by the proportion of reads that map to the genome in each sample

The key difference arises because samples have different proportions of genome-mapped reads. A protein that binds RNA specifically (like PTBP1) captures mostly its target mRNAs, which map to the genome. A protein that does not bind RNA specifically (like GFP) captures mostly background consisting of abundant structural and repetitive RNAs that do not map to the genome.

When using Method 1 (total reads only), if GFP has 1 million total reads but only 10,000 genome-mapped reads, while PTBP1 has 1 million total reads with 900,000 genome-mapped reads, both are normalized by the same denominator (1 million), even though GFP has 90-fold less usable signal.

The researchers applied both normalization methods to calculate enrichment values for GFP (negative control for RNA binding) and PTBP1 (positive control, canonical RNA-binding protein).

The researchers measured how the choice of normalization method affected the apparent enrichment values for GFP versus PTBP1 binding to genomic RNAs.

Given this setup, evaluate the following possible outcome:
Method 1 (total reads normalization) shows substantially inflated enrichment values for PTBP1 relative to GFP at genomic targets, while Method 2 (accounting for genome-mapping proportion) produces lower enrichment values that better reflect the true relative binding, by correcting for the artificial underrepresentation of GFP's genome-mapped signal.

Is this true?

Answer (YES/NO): NO